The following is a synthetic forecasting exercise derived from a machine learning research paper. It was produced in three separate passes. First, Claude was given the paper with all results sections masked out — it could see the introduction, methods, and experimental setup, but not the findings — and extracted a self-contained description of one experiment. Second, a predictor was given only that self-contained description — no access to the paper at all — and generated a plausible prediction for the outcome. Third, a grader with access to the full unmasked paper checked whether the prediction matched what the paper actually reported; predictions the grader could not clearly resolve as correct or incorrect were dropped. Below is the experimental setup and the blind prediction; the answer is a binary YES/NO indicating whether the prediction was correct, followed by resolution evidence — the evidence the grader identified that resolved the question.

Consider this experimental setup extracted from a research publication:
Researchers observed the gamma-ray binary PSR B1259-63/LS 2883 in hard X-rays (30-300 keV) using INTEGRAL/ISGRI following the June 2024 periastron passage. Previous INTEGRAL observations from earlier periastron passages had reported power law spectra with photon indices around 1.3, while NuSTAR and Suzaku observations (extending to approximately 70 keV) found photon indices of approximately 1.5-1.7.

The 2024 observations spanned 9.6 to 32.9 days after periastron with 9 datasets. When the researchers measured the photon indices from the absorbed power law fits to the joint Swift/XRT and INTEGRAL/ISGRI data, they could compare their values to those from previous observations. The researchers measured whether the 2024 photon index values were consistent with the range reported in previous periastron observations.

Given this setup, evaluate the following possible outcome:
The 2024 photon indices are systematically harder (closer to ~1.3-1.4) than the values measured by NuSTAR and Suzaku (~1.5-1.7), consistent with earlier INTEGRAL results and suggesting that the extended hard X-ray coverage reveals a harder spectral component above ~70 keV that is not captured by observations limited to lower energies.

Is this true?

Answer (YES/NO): NO